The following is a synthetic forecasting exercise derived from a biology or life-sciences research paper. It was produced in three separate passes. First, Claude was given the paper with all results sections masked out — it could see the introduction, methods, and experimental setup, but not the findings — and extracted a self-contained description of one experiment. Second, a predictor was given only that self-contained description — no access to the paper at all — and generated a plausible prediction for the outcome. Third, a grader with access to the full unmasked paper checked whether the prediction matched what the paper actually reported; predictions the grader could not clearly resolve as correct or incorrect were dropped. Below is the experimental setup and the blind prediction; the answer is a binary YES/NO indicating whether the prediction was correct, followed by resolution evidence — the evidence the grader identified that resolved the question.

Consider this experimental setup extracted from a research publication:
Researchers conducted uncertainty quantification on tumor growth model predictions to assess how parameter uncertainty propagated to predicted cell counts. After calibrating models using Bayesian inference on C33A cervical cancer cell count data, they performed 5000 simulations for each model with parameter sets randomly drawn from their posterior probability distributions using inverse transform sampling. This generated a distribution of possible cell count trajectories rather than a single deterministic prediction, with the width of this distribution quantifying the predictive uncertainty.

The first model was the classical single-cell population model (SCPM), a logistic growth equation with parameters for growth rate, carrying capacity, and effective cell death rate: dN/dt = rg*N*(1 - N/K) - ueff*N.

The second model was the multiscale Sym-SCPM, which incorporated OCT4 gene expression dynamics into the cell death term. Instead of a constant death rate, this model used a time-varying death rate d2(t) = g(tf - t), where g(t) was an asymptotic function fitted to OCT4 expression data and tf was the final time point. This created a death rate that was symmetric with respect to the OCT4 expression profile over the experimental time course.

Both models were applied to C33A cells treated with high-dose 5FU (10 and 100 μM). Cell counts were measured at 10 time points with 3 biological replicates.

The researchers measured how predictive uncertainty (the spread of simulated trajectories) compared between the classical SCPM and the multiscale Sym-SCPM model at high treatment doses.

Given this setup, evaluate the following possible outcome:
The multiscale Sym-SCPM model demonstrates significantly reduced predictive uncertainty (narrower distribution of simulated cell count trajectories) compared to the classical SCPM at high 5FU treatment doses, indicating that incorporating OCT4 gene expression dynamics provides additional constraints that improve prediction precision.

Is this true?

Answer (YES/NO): NO